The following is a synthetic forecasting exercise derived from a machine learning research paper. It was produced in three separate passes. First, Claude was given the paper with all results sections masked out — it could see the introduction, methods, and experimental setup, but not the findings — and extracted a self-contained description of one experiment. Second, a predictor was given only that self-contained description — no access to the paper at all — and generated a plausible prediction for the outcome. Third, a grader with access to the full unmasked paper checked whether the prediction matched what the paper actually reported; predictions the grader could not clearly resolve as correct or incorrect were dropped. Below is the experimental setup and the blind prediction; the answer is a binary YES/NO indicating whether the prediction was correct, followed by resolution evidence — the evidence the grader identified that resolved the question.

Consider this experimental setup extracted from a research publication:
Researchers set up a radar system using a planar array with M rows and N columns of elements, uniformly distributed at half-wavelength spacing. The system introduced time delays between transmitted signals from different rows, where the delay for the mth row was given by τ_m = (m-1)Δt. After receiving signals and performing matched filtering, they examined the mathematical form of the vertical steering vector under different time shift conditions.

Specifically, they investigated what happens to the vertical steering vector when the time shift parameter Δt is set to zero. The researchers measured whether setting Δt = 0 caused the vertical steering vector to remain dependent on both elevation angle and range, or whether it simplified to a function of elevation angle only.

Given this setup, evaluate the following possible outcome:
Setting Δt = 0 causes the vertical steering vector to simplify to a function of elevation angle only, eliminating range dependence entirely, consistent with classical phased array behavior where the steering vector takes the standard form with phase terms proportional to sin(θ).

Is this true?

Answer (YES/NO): YES